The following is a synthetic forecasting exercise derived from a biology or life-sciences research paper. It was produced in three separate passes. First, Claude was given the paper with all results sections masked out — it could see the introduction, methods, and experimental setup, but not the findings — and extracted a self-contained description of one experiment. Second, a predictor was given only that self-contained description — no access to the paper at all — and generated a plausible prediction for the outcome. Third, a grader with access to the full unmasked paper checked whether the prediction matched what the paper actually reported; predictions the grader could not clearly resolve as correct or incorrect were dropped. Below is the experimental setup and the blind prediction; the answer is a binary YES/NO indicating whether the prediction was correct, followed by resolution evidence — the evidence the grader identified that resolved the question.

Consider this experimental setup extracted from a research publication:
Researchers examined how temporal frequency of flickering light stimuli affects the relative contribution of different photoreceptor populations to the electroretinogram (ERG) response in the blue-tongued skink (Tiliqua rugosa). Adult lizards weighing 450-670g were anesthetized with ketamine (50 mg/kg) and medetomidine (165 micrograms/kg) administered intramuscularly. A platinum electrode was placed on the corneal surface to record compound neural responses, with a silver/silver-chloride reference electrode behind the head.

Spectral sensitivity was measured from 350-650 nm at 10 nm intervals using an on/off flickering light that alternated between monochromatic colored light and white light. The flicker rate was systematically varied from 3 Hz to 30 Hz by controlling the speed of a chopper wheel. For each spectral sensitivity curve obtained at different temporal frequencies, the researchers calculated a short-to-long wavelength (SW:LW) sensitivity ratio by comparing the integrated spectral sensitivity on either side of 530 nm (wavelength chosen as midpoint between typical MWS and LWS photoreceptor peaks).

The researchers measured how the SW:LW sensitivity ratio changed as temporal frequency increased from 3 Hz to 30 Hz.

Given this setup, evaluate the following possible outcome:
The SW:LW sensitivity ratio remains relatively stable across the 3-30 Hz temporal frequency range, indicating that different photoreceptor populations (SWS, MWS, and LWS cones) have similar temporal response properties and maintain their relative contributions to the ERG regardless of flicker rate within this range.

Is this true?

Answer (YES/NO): NO